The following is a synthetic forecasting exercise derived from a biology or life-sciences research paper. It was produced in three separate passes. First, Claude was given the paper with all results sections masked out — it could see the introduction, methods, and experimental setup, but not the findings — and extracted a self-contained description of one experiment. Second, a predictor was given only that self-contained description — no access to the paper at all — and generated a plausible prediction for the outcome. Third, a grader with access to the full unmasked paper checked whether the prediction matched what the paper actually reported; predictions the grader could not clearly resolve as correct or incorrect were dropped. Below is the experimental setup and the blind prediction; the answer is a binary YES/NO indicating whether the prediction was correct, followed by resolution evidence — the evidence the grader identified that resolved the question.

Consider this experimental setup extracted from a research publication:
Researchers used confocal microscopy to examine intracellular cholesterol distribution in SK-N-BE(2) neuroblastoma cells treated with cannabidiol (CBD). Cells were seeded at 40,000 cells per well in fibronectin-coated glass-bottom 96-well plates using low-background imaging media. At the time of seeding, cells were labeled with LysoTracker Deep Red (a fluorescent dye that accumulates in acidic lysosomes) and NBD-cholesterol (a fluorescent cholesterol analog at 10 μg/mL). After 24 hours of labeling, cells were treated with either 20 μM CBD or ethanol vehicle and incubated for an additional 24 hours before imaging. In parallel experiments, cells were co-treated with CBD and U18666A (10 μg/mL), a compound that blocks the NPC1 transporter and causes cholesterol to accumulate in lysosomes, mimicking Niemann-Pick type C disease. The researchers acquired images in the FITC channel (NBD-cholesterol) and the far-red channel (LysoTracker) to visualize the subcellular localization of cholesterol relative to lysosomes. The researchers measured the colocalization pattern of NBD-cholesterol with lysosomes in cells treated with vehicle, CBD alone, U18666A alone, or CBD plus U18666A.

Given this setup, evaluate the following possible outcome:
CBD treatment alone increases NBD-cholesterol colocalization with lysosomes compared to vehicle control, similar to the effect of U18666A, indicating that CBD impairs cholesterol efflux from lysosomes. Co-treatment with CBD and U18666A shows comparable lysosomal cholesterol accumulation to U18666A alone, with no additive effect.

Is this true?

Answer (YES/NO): NO